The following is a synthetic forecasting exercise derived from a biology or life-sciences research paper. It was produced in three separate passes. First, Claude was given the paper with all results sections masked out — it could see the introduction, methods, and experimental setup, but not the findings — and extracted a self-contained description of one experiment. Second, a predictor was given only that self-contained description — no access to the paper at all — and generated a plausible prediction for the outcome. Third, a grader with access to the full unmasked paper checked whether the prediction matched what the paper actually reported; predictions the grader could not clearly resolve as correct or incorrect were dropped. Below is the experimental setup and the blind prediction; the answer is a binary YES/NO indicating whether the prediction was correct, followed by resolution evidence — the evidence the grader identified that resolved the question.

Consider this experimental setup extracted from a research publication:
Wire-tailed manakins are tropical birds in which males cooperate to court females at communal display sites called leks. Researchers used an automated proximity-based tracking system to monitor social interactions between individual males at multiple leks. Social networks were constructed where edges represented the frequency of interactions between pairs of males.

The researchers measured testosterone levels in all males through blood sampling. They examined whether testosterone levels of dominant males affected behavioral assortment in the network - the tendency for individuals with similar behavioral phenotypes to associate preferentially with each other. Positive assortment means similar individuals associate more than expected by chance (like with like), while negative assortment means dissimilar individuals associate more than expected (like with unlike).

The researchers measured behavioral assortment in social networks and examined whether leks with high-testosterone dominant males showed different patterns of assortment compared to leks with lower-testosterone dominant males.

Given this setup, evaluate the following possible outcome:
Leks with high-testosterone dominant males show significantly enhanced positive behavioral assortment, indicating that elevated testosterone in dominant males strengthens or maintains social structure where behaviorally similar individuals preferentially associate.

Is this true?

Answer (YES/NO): NO